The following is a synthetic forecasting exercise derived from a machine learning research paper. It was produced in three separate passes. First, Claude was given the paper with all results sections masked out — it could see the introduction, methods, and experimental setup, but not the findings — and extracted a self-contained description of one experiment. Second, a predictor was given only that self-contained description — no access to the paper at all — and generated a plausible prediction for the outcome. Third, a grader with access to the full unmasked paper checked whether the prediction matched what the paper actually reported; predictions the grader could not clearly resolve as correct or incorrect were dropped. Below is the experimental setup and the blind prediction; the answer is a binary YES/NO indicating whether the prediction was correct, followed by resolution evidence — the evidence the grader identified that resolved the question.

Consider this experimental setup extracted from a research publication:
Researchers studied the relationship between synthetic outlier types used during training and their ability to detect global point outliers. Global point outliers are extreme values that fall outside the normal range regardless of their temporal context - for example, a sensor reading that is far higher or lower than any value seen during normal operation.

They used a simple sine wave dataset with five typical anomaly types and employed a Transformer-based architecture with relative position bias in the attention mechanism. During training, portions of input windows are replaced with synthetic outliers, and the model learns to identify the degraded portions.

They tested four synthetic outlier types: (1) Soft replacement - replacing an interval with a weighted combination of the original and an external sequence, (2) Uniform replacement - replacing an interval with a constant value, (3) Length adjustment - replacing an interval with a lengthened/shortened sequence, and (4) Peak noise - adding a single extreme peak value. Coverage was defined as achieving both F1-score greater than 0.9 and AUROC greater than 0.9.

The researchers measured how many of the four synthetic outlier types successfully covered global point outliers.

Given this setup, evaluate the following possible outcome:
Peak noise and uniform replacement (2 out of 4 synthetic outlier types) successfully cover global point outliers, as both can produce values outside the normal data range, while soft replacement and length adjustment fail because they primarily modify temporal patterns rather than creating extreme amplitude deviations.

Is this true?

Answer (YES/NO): NO